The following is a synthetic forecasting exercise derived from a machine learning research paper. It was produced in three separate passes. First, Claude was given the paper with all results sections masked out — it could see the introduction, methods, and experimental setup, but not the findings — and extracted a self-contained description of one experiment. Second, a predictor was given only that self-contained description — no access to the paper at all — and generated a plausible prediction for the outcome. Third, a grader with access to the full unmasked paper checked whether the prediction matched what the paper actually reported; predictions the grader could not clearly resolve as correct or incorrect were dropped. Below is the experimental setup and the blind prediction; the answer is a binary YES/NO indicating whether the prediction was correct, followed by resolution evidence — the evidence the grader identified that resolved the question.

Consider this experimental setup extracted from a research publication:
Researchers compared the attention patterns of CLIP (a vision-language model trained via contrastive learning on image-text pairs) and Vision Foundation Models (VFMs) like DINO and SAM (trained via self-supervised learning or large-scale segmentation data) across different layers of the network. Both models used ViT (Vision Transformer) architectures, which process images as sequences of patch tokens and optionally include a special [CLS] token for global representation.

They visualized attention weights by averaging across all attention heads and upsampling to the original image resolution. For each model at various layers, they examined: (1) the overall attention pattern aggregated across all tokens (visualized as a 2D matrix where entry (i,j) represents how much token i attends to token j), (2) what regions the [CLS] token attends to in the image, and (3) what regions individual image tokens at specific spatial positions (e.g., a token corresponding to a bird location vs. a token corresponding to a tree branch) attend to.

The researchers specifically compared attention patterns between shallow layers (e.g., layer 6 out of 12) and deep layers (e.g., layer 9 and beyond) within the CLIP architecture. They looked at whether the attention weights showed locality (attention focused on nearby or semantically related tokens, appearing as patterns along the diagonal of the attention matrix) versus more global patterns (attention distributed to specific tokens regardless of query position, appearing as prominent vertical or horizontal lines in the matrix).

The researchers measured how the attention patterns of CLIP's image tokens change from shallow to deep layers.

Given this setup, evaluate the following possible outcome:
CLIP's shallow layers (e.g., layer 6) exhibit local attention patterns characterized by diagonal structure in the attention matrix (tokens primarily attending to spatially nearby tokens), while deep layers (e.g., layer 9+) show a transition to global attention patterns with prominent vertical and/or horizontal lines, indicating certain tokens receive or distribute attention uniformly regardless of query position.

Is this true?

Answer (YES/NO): YES